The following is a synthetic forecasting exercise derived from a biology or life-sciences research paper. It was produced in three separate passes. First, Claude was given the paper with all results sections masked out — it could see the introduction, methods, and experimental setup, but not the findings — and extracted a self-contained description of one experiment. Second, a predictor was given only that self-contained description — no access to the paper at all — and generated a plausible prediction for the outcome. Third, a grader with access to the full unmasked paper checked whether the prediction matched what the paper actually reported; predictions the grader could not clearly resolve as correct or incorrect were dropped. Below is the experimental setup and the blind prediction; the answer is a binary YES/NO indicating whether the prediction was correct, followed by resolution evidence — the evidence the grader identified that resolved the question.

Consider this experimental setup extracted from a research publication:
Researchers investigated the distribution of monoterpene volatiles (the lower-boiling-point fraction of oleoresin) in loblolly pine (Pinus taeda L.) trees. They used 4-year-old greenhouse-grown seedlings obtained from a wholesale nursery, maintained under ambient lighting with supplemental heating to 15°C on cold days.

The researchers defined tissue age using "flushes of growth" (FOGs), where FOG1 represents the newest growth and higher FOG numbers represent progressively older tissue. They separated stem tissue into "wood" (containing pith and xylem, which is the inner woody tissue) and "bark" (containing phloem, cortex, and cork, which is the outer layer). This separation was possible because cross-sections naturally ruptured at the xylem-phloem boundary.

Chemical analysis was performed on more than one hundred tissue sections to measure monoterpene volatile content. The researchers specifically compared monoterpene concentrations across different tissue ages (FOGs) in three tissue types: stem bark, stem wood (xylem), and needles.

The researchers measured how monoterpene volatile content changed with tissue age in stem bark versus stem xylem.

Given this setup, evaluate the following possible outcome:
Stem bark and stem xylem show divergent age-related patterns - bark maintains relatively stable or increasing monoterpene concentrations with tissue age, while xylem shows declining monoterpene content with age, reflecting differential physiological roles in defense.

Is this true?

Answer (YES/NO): NO